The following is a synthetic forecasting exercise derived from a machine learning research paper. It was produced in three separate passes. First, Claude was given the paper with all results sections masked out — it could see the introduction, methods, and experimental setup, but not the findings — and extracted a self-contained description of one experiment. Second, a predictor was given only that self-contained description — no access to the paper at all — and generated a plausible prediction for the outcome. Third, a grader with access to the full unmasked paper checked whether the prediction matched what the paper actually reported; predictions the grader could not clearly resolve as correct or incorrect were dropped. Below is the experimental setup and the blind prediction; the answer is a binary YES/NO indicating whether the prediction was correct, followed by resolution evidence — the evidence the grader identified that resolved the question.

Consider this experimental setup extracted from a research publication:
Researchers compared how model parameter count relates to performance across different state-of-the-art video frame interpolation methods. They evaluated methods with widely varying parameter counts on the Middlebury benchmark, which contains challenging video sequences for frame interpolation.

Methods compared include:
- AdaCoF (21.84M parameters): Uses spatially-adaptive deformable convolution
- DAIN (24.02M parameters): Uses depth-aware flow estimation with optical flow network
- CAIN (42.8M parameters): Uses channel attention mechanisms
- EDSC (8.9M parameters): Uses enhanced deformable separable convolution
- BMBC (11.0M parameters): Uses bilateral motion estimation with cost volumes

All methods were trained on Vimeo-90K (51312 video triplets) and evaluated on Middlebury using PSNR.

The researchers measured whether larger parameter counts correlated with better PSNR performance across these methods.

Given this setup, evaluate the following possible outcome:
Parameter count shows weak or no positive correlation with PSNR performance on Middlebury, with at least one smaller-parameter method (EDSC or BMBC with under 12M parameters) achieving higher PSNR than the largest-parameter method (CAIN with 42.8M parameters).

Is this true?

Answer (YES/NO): YES